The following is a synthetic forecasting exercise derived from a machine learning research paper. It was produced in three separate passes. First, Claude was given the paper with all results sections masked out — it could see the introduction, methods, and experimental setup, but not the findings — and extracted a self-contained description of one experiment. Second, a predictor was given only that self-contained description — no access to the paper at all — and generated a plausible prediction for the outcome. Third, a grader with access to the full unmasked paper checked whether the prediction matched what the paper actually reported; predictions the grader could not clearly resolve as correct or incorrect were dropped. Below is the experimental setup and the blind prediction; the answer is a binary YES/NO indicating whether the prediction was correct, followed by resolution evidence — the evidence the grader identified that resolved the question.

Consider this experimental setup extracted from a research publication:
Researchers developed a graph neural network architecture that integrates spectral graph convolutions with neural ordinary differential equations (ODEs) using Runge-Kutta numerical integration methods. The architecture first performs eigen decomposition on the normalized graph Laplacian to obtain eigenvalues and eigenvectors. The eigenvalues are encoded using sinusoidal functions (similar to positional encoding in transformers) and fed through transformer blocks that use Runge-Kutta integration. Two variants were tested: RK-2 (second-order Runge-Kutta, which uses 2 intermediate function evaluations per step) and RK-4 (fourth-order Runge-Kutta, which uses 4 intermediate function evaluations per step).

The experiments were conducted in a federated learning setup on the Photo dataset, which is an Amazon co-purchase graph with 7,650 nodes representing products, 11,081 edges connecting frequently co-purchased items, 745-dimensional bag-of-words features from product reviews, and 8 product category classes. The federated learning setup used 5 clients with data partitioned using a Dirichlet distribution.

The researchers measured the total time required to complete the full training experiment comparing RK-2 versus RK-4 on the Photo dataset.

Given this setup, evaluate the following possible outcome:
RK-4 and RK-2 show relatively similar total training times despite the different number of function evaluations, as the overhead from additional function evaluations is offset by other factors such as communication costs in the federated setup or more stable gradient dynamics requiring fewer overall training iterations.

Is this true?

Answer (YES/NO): NO